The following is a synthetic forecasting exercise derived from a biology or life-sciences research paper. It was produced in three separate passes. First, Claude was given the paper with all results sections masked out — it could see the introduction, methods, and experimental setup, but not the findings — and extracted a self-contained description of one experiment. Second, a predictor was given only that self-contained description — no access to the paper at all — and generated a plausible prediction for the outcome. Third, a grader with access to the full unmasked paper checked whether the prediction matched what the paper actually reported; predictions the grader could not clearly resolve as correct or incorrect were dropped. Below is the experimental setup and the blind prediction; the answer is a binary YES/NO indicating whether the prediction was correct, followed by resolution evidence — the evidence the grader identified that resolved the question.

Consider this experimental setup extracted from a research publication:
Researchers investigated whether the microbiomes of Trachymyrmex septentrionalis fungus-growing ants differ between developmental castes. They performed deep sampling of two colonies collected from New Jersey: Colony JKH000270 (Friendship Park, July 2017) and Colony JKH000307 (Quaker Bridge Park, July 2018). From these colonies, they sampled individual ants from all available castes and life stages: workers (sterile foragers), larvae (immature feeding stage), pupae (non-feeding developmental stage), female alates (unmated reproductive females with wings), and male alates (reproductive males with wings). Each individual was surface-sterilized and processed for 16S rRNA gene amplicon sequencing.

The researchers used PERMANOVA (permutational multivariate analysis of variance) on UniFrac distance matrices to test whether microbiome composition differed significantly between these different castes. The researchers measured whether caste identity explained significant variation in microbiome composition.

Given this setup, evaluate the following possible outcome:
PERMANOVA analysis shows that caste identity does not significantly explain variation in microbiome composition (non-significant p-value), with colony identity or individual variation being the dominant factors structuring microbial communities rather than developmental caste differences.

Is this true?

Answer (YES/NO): NO